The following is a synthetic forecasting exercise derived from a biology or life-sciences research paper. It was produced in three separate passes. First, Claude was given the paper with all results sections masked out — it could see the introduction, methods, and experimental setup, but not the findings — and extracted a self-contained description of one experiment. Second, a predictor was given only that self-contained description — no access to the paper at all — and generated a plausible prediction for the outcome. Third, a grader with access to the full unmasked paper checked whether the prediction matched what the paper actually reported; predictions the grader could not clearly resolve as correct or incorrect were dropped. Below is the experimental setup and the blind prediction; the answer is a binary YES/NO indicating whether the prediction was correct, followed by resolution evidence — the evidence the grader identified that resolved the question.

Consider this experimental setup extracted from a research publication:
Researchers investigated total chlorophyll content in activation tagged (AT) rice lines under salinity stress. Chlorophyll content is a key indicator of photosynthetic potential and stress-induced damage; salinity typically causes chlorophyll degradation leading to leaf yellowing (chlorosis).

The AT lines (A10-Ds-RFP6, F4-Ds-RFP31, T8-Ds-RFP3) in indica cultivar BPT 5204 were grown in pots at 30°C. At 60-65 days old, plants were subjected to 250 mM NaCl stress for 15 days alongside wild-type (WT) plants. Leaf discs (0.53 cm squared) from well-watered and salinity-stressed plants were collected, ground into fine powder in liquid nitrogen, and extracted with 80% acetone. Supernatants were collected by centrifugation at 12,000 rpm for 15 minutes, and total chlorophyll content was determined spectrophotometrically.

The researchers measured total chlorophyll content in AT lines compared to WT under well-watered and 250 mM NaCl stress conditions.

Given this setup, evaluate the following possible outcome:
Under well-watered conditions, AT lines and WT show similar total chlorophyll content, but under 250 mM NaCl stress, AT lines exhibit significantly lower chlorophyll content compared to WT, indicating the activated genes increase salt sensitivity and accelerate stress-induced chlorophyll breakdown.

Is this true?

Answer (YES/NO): NO